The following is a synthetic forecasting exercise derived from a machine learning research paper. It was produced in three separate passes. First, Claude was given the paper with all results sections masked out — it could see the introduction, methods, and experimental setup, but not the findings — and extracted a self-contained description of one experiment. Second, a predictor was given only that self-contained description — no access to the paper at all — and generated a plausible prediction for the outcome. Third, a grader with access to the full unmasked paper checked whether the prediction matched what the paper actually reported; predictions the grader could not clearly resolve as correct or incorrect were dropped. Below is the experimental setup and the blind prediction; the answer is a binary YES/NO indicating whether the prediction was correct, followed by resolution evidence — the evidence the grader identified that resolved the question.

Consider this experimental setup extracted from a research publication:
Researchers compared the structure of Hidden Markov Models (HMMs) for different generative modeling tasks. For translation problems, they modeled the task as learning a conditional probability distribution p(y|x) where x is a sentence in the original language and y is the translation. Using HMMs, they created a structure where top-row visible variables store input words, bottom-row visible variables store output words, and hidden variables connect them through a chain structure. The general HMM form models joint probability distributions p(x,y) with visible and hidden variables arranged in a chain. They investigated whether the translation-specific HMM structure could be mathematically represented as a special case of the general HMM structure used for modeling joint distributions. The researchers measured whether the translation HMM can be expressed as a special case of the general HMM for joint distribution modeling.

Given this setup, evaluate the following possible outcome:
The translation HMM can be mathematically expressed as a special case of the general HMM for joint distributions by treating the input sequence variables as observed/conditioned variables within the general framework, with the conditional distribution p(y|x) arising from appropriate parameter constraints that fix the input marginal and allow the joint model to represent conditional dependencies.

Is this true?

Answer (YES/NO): NO